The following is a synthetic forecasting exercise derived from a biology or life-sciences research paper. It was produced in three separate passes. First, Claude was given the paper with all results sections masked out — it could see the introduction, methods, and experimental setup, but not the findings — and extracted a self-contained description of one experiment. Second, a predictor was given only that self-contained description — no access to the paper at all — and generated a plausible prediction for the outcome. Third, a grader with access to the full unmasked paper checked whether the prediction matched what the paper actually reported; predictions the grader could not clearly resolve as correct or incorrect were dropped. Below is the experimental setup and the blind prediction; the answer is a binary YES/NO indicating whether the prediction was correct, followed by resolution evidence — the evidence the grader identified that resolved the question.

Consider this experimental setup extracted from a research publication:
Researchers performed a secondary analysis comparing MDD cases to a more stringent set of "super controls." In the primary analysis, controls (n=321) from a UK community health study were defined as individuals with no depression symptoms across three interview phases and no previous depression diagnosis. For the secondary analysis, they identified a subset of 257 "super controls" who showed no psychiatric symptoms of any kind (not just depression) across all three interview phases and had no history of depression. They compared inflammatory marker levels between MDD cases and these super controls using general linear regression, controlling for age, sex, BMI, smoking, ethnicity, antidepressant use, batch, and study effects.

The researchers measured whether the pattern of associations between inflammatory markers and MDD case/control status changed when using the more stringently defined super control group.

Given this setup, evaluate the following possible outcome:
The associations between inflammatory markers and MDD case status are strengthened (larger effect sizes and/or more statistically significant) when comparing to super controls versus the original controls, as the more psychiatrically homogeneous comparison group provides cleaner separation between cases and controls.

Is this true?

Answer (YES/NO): NO